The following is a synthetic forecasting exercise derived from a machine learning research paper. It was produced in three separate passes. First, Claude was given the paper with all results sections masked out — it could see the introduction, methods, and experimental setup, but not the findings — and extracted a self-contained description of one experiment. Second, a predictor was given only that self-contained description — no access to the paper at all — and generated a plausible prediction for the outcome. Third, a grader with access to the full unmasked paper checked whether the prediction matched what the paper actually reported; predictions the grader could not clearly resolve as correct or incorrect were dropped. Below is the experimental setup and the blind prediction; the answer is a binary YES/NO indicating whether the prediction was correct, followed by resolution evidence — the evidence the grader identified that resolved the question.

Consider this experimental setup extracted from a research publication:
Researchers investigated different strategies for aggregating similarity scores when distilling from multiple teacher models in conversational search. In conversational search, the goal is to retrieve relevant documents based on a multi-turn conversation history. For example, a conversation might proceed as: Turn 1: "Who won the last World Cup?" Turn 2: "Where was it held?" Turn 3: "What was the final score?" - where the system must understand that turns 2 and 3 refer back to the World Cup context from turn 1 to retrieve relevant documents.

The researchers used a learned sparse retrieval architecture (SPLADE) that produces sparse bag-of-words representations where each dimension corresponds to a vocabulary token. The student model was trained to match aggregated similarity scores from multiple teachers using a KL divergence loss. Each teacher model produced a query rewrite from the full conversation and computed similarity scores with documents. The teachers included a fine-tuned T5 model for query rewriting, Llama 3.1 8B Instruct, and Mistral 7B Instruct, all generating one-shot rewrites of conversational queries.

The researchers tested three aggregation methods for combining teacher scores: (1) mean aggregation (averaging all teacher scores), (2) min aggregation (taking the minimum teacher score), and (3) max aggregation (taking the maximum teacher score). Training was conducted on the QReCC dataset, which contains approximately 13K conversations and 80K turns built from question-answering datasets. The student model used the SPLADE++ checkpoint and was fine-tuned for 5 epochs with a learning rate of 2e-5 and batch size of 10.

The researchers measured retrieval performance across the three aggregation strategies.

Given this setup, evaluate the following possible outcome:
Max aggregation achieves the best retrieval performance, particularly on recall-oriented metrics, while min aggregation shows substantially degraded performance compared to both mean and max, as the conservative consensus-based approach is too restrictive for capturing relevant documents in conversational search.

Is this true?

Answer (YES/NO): NO